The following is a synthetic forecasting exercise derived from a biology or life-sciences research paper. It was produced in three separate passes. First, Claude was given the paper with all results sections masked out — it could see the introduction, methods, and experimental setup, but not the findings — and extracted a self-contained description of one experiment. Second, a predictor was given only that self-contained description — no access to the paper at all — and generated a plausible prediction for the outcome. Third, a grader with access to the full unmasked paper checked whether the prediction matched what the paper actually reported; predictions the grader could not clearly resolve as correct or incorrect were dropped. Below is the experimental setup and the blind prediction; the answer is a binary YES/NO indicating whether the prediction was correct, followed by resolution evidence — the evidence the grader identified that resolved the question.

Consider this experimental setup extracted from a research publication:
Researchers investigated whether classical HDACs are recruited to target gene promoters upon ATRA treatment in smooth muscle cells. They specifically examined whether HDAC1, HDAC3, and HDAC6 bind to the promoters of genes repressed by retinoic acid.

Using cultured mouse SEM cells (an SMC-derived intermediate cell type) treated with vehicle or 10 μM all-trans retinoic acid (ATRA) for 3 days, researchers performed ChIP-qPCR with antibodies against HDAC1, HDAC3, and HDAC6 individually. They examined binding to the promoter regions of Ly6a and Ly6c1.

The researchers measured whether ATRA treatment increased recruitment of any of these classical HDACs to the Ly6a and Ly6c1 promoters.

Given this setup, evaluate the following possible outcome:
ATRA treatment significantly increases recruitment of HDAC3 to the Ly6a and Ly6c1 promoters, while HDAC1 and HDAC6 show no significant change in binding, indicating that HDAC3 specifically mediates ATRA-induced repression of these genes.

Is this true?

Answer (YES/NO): NO